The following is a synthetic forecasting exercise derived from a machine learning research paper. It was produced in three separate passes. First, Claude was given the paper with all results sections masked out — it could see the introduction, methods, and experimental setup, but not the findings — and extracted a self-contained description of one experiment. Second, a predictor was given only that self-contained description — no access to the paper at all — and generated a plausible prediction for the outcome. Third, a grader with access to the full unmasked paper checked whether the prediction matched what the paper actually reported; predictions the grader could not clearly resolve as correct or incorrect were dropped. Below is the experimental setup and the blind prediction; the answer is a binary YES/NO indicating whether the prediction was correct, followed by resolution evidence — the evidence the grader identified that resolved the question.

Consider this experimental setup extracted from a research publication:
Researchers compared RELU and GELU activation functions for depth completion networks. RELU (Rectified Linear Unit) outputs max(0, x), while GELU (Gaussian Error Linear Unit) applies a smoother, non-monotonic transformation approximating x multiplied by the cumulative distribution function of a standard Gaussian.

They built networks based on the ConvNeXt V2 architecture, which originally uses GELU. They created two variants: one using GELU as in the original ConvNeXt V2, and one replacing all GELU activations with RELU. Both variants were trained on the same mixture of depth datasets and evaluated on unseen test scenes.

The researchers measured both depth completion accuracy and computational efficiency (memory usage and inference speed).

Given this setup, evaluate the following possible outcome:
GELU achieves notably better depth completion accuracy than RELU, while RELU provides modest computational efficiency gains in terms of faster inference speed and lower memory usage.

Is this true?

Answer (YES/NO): NO